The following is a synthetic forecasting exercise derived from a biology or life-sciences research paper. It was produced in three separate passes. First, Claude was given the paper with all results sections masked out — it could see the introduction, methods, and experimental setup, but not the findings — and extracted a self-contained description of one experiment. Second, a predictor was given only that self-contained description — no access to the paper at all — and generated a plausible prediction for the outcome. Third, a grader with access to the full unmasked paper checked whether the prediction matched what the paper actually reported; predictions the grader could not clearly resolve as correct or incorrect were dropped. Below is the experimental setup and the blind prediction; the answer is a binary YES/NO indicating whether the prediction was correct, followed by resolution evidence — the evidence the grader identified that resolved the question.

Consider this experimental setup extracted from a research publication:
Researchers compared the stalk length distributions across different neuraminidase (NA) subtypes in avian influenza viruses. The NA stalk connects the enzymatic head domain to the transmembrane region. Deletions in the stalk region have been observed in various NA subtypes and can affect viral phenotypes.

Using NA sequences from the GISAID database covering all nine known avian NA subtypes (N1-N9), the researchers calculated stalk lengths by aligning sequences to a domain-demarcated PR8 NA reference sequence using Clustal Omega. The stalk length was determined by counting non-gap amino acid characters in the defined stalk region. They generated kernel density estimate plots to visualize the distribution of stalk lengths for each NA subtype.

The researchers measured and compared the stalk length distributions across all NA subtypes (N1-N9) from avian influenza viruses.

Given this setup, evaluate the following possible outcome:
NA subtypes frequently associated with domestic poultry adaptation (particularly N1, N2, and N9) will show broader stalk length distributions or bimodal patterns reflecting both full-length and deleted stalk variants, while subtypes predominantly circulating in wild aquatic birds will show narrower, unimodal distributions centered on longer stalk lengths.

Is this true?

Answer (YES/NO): NO